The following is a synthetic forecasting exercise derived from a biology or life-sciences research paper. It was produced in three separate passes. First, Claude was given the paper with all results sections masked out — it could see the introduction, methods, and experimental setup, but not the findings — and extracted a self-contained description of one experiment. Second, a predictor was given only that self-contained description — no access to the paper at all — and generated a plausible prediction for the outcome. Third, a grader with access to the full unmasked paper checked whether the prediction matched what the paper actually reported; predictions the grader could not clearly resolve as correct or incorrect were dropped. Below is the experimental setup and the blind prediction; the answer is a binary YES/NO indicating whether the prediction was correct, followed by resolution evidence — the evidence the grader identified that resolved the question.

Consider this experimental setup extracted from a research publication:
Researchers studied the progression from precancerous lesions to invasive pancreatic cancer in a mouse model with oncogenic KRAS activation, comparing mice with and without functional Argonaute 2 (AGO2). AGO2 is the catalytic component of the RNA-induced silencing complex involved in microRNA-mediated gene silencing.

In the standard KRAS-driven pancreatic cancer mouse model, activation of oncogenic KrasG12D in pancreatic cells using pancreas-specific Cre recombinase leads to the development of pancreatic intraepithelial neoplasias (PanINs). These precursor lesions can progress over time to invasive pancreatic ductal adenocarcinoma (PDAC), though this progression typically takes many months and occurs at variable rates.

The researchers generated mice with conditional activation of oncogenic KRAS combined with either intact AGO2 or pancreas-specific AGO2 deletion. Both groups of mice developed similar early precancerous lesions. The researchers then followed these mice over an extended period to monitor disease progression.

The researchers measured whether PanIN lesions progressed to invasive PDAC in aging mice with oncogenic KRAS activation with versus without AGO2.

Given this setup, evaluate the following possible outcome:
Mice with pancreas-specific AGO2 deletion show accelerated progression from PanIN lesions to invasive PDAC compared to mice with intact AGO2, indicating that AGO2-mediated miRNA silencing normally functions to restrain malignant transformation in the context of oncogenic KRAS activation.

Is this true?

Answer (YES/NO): NO